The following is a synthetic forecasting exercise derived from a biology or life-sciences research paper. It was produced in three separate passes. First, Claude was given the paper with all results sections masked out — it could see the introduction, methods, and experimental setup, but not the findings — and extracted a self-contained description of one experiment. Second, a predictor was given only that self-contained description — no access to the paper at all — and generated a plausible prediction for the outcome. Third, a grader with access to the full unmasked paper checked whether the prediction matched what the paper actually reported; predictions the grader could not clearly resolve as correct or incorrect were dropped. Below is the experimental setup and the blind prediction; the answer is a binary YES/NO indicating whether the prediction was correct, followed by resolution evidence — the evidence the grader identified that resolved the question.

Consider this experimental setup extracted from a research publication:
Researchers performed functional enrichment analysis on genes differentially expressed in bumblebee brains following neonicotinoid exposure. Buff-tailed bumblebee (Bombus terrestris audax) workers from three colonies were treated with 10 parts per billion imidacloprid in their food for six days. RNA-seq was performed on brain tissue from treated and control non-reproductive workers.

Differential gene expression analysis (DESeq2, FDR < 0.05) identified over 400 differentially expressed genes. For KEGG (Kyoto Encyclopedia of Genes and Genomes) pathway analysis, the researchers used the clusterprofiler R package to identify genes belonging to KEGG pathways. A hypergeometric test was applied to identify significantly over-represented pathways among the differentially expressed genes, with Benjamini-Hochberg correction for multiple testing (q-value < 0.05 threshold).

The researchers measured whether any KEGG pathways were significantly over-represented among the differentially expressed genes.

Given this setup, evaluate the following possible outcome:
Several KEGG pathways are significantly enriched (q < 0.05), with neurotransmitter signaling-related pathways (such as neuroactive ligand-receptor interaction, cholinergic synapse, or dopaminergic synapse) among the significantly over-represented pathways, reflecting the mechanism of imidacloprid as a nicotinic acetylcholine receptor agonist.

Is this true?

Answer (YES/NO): NO